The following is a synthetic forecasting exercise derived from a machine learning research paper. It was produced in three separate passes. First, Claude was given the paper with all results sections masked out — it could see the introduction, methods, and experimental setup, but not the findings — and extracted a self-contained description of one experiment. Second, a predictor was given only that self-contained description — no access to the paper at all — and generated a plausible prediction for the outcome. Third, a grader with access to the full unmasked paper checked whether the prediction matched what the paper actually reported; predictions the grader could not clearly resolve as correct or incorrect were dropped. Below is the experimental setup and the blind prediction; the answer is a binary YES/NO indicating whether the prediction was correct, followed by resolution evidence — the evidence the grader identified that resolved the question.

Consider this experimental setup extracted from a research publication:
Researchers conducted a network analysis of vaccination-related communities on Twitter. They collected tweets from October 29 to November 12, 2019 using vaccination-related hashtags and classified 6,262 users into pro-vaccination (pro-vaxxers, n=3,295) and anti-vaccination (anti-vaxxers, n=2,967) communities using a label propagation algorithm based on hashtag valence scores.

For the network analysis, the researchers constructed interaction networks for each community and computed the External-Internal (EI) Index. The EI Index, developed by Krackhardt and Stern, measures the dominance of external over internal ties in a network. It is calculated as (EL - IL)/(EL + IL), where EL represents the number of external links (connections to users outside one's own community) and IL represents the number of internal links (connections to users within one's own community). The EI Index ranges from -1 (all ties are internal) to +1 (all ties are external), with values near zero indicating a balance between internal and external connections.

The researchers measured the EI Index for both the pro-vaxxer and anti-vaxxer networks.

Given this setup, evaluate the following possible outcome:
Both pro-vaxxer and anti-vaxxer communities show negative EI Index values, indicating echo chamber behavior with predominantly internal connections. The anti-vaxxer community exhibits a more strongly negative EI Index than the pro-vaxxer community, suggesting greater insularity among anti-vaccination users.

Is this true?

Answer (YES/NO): NO